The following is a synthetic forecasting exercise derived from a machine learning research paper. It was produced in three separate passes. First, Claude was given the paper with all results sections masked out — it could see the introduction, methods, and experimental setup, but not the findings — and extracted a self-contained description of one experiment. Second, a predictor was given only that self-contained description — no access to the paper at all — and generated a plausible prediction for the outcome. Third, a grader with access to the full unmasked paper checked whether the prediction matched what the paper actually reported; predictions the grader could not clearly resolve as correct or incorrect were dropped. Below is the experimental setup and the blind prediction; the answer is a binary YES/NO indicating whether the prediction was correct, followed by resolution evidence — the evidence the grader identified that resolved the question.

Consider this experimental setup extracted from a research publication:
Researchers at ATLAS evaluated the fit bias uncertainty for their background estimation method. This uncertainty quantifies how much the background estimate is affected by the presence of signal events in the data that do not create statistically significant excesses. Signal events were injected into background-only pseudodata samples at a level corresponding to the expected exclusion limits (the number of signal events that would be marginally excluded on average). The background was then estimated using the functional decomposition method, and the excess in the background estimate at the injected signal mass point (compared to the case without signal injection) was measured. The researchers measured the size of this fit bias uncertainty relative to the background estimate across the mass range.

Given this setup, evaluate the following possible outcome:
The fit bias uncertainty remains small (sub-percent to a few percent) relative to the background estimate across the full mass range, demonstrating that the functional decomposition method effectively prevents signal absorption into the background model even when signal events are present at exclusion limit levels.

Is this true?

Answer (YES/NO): NO